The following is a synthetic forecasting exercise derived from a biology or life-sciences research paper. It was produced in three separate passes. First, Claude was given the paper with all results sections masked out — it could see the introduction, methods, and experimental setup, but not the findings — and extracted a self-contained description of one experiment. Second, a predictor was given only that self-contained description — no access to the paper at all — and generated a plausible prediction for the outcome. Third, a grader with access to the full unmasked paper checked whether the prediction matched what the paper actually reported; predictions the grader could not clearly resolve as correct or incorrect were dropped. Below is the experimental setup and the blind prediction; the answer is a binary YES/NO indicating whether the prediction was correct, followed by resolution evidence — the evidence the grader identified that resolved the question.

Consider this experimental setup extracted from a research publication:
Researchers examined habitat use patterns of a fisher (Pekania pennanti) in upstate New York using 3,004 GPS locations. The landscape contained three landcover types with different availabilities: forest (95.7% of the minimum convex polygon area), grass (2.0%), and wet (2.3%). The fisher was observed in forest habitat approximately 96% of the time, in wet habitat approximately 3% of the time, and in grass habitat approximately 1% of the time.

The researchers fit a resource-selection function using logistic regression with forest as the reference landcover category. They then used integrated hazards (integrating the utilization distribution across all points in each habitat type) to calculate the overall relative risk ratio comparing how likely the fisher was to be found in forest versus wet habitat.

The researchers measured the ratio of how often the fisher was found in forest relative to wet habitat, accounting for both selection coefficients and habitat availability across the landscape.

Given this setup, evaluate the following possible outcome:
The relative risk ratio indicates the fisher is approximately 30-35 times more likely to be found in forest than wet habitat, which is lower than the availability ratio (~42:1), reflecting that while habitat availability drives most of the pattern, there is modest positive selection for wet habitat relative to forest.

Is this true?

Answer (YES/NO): YES